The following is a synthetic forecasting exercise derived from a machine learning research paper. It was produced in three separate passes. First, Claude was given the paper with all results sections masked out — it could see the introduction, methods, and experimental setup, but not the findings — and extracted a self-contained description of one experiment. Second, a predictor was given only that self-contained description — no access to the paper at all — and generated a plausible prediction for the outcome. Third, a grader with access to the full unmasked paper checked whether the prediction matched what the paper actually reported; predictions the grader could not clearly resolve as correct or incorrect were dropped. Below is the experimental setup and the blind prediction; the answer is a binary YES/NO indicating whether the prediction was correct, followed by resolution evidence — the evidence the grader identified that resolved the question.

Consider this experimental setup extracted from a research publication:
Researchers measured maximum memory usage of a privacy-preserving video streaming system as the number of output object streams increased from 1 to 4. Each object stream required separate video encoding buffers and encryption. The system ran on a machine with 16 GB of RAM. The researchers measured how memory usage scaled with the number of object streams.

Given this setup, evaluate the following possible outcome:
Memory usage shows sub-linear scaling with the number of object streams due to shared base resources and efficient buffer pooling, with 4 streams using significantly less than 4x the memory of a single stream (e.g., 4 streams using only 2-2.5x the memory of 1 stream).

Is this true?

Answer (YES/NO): NO